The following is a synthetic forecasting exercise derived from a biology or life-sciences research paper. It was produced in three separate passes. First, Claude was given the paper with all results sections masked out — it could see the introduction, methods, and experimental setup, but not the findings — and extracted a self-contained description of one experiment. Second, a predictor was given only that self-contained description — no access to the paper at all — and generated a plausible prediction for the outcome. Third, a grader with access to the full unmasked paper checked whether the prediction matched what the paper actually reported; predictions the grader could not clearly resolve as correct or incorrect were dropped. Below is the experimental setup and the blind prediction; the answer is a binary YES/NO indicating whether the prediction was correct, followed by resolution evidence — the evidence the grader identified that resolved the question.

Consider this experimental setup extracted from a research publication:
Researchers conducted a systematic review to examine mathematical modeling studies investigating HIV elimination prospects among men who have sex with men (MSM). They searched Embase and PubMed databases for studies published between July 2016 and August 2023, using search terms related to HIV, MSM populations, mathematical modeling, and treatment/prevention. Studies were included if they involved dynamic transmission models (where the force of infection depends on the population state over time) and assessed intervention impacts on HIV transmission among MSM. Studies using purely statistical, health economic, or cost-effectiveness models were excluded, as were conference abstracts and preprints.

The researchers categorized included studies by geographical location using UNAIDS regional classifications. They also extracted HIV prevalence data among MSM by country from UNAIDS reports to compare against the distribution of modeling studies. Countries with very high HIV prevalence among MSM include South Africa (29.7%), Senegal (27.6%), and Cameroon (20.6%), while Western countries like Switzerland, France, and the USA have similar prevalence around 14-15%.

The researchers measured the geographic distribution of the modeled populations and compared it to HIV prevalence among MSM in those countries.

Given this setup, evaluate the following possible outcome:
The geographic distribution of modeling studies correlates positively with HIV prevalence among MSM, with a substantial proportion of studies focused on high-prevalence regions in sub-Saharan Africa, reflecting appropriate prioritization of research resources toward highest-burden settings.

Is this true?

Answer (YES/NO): NO